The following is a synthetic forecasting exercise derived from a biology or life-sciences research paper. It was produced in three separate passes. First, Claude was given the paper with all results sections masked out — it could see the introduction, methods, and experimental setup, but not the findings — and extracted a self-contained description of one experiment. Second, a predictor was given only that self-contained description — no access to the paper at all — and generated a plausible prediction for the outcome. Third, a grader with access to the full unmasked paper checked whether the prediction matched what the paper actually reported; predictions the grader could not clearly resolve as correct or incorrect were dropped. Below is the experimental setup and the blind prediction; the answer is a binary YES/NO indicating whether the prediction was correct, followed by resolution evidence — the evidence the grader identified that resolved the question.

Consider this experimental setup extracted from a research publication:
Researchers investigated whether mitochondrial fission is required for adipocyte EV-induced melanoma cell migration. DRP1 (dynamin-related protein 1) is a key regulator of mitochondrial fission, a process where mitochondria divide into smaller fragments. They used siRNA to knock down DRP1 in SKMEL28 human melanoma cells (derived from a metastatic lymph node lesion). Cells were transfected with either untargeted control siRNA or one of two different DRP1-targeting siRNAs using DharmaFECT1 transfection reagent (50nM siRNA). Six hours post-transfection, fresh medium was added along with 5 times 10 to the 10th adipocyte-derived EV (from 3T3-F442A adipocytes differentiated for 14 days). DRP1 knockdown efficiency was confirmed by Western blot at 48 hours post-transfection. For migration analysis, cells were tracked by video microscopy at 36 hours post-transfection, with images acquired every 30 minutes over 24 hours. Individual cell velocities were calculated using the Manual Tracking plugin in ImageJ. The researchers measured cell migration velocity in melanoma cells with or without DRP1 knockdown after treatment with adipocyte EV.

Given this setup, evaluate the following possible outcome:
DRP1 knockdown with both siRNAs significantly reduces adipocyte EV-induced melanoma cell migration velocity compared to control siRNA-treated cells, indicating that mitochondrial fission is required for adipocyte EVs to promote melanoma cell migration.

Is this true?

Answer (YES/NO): YES